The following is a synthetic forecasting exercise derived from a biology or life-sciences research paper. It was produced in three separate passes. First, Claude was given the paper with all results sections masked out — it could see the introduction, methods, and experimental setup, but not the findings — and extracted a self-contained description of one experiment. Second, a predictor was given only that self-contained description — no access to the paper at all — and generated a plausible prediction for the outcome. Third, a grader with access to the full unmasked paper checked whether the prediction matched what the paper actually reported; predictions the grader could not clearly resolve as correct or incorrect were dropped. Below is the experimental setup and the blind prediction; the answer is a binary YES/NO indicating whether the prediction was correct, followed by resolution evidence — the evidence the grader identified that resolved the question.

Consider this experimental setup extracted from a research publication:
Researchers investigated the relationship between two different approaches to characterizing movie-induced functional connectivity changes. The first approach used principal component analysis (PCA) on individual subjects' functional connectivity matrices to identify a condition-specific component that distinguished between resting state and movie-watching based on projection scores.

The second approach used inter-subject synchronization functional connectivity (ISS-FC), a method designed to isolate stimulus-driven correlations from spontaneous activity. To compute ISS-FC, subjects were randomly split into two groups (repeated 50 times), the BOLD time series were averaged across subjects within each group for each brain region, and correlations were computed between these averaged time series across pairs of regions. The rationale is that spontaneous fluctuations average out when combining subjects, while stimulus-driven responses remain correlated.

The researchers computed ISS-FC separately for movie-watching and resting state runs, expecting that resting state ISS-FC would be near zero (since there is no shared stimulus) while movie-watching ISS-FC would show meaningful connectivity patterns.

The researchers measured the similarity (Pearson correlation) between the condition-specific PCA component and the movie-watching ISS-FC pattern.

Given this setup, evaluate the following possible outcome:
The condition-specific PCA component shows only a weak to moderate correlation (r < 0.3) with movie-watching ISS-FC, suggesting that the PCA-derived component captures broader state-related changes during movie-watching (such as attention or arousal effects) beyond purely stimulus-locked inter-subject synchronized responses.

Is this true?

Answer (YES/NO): NO